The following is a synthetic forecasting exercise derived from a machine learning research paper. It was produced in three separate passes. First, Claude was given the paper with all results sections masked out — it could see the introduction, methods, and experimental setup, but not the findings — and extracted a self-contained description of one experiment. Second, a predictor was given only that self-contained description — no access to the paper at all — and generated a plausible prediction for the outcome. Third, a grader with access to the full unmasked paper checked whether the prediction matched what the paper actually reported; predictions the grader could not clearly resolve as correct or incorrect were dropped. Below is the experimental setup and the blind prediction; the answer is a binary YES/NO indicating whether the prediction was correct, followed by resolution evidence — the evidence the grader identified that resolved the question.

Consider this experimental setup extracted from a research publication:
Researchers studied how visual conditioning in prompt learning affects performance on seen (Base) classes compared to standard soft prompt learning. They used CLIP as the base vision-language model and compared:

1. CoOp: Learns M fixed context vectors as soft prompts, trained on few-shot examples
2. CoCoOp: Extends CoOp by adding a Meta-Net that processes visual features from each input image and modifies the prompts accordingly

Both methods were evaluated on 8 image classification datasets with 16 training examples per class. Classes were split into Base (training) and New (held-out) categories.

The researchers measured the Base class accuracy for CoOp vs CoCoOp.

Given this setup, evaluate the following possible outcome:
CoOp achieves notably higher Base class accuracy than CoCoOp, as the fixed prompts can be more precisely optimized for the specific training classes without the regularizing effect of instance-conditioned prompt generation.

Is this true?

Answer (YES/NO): YES